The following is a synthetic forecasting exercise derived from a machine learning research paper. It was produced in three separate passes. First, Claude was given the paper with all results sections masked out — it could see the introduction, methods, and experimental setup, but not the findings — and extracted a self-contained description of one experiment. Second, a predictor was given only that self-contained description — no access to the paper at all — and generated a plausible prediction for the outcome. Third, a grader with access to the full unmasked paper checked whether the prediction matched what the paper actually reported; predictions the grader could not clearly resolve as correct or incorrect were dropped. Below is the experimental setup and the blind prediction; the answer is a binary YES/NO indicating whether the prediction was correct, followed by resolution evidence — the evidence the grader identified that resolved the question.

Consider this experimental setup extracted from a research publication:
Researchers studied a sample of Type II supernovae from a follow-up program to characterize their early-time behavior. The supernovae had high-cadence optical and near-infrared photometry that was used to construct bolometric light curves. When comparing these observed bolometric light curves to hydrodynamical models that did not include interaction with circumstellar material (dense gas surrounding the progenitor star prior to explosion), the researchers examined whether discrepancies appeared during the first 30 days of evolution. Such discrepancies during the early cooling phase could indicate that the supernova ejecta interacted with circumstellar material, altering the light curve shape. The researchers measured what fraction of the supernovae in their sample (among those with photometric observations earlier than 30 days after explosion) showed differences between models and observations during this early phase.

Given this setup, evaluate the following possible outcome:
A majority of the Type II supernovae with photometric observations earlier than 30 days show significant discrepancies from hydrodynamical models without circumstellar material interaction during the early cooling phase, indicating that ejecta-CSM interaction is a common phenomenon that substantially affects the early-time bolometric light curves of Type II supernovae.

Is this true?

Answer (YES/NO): YES